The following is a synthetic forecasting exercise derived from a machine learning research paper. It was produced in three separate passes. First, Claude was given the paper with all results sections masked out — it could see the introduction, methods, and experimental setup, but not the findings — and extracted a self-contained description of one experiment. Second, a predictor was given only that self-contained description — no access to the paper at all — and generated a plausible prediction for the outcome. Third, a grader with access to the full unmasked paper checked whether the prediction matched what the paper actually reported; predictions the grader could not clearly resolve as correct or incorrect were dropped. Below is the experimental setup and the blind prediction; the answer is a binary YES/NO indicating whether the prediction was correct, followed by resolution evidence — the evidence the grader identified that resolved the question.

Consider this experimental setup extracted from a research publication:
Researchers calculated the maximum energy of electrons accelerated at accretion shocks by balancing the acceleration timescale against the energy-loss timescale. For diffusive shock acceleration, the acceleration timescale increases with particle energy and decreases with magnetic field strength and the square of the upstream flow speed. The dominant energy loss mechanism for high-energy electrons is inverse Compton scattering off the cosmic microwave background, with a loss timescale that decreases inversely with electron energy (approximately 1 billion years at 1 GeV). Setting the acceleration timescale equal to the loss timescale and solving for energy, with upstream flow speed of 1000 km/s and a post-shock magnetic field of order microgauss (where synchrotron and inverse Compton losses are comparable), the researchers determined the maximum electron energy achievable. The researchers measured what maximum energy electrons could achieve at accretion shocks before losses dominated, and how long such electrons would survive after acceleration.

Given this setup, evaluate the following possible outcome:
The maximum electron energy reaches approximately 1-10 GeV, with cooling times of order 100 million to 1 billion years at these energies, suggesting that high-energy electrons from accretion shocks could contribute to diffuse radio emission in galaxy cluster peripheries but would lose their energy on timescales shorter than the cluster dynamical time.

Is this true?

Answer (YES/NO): NO